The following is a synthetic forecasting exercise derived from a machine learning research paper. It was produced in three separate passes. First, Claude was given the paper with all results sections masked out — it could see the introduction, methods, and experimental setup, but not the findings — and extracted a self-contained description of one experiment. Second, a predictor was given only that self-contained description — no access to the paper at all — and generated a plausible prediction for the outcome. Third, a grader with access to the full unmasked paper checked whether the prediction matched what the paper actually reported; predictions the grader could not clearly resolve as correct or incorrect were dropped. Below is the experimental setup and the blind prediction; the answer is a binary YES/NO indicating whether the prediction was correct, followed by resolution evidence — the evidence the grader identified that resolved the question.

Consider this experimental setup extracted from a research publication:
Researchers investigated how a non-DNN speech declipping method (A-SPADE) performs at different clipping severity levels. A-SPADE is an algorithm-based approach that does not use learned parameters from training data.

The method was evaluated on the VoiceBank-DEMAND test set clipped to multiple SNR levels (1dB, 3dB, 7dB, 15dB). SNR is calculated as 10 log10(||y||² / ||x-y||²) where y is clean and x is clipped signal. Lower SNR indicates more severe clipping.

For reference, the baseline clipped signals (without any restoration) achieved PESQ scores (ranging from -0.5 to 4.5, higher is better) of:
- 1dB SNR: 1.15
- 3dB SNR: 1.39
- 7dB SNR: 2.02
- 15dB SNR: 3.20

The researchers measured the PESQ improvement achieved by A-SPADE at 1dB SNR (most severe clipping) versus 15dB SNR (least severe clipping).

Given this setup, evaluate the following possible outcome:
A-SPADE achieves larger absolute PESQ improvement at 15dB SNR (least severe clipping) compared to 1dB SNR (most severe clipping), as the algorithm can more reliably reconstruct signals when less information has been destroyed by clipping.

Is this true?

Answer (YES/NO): YES